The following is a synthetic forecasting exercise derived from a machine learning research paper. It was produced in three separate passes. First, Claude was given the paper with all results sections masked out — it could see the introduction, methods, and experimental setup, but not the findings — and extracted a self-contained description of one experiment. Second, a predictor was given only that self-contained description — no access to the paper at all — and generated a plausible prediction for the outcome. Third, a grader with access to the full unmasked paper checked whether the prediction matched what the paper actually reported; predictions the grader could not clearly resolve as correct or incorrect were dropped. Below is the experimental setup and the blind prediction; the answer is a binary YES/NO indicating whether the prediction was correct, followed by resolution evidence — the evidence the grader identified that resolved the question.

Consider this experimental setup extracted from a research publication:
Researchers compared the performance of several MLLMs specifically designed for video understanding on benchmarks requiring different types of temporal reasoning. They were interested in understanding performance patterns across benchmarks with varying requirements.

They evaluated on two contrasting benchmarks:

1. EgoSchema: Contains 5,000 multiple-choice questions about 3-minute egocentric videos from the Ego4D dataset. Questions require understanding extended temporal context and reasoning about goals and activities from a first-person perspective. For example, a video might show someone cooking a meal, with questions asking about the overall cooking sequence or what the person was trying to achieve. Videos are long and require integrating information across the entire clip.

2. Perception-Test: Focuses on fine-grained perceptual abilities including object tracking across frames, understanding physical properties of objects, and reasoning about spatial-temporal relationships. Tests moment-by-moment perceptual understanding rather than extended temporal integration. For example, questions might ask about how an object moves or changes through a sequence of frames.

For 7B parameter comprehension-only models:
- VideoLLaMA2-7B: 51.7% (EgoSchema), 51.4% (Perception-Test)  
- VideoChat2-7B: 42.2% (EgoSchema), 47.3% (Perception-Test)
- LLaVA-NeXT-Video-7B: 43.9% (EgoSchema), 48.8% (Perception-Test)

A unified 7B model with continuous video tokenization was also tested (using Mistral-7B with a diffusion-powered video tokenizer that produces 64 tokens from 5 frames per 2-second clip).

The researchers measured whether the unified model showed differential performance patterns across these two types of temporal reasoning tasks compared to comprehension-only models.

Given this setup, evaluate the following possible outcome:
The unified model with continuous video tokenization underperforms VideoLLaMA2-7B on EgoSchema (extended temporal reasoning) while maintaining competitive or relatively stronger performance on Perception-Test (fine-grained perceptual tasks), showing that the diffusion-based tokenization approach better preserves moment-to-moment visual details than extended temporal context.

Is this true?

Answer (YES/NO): YES